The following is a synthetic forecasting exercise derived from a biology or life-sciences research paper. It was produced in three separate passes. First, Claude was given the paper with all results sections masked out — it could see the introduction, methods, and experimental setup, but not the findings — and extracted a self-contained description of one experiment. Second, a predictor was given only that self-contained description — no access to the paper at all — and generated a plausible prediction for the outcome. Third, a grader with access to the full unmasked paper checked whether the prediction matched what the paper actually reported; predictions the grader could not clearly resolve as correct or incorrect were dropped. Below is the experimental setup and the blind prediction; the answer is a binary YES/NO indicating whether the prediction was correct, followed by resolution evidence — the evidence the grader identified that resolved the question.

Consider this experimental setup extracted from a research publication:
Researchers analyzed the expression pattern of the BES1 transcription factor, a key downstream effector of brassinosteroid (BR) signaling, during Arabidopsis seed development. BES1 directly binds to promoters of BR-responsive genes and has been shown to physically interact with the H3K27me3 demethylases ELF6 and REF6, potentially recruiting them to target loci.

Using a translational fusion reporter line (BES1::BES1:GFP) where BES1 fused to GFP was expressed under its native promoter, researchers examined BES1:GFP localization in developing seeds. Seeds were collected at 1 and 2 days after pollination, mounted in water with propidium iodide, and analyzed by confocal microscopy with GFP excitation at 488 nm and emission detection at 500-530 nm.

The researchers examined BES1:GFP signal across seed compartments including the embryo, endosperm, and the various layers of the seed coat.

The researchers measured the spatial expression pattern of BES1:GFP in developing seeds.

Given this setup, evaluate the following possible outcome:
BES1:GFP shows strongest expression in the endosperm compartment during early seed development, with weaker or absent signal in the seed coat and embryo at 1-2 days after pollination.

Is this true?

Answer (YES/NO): NO